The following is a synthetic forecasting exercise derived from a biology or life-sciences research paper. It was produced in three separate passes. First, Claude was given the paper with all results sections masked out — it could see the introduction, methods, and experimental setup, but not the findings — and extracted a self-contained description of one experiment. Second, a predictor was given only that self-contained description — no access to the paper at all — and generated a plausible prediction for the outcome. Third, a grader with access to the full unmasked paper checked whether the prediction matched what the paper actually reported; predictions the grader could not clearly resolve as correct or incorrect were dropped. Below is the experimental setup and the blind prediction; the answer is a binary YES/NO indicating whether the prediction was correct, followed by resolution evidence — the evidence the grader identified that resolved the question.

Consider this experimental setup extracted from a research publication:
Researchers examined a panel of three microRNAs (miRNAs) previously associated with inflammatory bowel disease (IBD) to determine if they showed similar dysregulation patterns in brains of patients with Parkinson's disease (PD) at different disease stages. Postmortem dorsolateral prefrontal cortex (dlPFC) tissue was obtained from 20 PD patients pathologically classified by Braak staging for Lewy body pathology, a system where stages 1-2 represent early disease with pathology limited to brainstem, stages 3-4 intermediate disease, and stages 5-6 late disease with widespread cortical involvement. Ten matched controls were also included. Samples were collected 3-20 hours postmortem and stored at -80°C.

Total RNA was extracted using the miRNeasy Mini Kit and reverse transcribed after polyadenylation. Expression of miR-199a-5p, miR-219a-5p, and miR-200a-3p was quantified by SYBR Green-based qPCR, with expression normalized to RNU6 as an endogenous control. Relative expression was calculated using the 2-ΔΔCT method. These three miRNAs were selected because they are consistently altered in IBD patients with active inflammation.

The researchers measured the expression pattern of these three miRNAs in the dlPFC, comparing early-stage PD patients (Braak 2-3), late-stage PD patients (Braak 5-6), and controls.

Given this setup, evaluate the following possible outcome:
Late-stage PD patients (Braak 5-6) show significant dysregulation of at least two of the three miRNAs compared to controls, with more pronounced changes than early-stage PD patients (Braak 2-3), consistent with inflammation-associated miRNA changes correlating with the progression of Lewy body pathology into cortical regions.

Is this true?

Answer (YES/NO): NO